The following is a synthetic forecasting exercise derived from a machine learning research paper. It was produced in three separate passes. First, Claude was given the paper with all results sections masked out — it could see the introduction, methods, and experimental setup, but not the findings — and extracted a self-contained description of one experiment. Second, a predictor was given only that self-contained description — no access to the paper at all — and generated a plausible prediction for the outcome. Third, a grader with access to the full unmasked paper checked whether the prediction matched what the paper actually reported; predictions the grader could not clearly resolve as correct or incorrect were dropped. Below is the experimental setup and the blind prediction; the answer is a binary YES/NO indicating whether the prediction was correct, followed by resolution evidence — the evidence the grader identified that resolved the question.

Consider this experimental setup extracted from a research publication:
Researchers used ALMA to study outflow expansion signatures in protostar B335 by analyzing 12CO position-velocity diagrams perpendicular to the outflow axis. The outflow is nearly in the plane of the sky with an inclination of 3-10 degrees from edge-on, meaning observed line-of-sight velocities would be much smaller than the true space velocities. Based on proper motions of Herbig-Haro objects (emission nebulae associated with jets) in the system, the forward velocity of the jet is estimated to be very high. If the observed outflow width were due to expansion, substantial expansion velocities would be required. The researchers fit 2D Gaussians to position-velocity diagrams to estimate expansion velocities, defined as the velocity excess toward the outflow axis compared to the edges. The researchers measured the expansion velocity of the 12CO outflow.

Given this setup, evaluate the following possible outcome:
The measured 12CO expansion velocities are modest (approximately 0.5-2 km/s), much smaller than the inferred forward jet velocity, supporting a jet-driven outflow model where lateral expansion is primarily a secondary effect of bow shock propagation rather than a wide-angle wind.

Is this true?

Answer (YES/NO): NO